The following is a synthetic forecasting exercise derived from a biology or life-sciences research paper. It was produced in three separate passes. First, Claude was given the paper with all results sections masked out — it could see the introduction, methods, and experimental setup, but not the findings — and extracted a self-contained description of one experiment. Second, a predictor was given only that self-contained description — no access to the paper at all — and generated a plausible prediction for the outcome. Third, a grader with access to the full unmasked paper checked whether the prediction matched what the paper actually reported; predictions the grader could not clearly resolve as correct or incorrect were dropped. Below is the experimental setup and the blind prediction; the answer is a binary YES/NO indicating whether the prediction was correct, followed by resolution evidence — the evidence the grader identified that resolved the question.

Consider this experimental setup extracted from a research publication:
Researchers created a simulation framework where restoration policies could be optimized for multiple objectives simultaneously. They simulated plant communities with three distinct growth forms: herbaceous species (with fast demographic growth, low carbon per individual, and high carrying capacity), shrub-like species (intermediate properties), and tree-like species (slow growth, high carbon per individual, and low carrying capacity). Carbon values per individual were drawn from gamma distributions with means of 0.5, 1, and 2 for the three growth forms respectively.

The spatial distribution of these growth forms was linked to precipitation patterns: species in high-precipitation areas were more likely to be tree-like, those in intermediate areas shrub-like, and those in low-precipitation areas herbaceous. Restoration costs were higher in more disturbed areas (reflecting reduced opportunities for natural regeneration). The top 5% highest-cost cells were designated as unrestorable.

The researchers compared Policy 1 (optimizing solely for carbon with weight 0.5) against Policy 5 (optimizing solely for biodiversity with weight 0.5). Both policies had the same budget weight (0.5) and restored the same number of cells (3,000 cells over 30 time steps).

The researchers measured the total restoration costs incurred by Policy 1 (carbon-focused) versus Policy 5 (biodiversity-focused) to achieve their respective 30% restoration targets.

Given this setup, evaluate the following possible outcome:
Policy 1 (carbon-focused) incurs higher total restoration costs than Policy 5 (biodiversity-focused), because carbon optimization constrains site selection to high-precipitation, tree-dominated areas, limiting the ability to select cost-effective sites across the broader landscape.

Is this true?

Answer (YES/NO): NO